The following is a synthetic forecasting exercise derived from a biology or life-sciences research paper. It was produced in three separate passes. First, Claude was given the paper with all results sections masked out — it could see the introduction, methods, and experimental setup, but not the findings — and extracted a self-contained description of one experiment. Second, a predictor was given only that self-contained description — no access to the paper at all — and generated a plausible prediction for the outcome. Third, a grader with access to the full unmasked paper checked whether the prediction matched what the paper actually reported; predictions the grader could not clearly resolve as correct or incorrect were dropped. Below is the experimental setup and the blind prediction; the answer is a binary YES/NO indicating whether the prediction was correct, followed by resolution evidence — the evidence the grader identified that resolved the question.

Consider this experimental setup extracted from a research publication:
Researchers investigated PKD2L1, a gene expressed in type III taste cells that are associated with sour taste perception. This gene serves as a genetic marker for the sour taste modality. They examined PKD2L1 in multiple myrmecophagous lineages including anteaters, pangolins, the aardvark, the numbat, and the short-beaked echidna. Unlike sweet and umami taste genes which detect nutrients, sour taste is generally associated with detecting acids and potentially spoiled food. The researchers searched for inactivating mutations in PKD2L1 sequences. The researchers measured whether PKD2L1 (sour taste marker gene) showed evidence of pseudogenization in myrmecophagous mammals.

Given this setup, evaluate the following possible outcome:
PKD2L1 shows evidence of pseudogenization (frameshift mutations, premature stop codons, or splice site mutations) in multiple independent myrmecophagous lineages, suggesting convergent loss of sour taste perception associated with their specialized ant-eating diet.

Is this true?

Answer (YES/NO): YES